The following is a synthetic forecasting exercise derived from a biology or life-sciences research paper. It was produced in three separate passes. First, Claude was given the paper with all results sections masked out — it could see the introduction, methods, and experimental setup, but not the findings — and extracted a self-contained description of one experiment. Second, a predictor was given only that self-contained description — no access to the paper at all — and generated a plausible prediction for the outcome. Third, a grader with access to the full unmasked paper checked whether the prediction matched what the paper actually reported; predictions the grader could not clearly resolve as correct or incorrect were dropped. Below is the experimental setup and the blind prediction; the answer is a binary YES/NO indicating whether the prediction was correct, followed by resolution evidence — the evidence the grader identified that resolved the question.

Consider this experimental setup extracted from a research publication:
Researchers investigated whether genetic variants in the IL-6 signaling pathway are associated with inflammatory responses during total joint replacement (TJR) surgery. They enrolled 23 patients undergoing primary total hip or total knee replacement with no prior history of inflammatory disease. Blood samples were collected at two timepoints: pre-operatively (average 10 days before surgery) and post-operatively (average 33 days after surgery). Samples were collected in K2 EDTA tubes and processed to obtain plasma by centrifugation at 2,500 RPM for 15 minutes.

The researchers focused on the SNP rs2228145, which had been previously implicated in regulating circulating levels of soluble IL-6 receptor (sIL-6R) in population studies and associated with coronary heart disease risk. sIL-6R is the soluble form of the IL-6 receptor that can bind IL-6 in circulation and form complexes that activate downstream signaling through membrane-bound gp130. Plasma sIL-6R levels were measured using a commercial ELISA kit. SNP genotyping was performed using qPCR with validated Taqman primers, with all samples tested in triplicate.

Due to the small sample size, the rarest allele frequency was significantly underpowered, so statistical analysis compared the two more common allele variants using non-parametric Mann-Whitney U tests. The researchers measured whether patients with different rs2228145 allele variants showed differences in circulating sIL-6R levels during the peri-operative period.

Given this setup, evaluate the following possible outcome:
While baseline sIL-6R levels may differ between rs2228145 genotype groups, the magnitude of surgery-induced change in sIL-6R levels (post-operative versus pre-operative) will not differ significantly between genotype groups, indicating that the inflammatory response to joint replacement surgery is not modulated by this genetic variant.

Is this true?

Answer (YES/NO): YES